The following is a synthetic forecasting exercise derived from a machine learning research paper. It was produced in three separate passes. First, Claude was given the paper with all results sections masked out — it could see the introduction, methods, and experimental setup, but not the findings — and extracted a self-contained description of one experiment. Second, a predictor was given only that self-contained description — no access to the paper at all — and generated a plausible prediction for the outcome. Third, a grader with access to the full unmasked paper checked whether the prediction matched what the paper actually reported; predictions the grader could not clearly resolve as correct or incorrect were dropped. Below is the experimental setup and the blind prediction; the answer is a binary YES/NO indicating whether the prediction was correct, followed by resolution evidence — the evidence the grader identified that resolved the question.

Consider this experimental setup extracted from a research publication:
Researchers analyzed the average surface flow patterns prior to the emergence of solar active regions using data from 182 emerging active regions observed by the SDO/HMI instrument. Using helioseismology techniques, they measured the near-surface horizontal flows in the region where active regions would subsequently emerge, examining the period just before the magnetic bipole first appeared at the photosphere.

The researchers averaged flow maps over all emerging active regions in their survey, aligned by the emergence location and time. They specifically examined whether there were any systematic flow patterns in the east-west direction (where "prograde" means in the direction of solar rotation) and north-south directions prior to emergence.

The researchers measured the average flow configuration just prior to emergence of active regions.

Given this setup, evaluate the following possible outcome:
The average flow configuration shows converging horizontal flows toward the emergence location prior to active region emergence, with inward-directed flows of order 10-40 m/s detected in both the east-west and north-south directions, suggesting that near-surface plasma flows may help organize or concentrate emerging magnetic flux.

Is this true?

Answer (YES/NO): NO